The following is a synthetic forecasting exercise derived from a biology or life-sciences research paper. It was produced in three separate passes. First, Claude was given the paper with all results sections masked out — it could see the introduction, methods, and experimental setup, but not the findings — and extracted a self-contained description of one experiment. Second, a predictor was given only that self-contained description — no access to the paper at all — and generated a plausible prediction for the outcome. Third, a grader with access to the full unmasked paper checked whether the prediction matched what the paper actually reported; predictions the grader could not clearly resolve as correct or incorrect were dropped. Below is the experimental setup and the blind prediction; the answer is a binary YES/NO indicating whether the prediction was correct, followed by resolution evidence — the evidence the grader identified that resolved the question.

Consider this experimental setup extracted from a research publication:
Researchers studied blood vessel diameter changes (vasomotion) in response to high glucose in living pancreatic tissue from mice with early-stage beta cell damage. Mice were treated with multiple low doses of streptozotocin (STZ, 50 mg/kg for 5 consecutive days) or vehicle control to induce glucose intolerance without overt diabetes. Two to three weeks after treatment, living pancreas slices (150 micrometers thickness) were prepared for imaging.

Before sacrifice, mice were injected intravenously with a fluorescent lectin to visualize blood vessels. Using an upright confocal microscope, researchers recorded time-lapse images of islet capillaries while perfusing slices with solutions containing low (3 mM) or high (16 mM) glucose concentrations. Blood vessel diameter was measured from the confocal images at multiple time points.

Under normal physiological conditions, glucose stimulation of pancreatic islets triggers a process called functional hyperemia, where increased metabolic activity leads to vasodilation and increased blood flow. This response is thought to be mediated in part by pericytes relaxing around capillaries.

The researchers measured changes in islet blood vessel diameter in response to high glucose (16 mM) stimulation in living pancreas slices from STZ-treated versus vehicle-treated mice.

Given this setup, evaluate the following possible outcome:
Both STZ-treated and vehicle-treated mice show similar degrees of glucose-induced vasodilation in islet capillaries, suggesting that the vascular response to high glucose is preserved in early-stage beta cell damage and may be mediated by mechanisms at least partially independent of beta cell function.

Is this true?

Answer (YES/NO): NO